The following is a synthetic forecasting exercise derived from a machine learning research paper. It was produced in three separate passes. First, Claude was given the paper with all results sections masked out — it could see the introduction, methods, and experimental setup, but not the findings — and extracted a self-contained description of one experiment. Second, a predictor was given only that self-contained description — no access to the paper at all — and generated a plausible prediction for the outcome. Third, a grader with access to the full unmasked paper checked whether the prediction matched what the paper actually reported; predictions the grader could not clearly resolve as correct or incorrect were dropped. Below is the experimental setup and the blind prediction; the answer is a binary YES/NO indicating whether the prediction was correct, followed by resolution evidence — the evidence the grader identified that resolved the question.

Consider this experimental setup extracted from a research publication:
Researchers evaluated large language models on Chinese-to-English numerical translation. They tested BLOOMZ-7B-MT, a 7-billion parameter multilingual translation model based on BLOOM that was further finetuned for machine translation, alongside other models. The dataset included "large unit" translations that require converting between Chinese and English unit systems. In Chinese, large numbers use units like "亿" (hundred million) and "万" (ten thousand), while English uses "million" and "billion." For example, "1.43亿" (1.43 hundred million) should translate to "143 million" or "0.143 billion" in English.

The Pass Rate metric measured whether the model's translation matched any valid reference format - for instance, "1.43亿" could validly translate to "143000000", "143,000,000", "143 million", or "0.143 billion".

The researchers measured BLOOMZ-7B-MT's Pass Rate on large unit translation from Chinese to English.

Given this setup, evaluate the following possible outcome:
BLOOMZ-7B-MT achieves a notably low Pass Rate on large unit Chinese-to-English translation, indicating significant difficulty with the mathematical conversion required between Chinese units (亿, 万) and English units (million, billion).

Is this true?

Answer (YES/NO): YES